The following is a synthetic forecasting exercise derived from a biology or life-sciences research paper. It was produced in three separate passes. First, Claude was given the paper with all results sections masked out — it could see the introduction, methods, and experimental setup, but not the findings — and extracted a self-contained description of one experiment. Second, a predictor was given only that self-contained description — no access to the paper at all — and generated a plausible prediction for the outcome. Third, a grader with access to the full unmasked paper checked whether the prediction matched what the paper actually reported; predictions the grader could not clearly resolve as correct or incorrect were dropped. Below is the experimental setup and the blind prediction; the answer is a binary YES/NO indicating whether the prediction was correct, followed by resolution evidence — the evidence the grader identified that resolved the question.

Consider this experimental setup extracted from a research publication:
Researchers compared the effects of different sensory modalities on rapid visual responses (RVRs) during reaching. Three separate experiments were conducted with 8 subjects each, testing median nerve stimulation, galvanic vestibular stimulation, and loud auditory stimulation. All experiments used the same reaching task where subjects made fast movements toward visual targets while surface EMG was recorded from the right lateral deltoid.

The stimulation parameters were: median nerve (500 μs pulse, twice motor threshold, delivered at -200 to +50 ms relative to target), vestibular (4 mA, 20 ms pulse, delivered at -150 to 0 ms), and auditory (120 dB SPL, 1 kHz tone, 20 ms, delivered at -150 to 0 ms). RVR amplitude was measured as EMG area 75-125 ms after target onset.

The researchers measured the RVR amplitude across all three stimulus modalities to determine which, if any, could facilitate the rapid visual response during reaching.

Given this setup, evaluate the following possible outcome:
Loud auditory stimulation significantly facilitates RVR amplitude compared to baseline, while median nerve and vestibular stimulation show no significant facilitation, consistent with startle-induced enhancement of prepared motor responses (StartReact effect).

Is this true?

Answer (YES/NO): NO